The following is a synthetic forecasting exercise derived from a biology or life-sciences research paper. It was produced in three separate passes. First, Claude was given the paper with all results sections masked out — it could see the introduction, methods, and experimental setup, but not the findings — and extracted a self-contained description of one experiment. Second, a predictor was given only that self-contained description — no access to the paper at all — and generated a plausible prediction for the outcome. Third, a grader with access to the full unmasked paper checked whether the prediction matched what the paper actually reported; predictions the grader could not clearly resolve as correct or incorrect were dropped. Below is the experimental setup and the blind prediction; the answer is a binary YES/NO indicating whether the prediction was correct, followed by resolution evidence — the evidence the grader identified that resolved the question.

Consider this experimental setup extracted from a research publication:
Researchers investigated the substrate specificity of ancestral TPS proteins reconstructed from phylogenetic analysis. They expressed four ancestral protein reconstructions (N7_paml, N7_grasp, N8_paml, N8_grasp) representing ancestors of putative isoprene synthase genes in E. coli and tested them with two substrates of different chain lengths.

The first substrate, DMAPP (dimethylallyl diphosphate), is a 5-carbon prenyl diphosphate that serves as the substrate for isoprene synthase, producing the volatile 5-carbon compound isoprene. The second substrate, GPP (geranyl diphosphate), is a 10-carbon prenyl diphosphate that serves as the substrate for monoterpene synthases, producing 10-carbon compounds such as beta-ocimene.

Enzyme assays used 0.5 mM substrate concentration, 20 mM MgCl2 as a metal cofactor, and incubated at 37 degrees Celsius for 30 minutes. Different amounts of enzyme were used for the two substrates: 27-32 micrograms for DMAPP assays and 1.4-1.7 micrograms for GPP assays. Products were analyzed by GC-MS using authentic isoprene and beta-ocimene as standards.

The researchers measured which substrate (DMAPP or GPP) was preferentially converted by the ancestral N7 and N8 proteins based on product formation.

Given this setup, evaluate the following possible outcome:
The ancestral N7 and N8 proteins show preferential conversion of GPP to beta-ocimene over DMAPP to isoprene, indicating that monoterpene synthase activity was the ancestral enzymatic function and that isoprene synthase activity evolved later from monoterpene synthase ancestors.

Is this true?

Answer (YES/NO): NO